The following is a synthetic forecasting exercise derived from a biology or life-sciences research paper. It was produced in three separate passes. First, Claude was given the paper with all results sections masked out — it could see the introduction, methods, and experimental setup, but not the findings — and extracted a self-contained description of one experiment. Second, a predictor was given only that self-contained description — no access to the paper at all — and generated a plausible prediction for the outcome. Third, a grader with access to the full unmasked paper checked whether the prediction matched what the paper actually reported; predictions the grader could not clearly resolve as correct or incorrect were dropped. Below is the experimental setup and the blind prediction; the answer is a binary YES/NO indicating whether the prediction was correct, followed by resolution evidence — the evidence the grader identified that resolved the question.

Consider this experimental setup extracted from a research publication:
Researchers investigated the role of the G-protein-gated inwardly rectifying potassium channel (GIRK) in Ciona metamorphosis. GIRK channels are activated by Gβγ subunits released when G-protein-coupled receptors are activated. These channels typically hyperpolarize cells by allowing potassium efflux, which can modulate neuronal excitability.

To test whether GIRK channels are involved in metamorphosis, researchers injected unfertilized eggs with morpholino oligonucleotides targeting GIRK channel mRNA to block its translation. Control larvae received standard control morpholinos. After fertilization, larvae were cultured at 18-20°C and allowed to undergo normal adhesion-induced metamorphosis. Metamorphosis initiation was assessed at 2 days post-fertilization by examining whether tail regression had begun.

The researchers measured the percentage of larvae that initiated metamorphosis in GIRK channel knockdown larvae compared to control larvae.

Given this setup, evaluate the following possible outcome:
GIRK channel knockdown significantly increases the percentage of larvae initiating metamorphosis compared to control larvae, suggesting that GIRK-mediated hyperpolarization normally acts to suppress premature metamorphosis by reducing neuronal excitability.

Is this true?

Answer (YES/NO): NO